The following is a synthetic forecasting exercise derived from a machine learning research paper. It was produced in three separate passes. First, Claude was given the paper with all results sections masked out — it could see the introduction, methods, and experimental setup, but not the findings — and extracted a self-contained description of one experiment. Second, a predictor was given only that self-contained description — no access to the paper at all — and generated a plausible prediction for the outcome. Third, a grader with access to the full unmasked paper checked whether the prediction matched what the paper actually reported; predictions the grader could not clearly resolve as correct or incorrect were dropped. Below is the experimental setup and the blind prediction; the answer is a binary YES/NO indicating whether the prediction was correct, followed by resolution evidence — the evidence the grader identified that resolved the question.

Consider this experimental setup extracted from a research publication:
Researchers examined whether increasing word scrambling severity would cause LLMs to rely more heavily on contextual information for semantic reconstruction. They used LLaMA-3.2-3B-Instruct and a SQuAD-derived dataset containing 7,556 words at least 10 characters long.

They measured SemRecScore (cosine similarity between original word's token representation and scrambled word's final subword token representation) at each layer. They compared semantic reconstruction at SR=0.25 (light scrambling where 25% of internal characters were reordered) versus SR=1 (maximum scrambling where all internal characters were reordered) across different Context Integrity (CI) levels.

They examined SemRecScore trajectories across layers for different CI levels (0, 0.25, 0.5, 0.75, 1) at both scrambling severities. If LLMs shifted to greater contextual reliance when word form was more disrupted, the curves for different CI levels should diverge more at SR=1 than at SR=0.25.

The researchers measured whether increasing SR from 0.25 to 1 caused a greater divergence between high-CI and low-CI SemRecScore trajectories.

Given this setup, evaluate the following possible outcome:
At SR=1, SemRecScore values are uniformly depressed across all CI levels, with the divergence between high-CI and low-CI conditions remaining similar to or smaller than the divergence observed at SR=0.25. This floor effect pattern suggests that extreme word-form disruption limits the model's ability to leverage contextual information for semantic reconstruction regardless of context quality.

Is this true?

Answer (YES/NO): YES